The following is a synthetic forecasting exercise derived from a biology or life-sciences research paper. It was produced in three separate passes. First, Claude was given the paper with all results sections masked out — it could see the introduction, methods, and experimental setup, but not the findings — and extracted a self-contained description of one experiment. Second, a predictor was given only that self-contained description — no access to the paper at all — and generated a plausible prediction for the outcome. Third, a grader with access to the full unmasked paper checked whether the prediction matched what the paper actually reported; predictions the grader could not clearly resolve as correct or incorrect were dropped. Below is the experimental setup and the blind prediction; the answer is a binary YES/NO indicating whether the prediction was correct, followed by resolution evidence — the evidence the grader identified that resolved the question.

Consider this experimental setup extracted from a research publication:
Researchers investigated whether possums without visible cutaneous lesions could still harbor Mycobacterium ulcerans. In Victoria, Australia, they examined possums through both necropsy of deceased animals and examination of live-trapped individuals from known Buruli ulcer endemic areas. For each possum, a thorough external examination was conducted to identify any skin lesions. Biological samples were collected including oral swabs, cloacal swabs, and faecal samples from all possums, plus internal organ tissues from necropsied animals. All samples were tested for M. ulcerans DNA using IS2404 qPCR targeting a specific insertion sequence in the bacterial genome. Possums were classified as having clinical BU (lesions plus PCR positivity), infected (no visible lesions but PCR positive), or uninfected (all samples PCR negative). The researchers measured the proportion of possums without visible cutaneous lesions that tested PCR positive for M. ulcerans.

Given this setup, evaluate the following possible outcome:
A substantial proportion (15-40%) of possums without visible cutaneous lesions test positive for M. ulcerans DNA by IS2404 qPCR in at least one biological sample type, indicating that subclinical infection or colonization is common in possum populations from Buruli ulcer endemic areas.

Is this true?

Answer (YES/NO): NO